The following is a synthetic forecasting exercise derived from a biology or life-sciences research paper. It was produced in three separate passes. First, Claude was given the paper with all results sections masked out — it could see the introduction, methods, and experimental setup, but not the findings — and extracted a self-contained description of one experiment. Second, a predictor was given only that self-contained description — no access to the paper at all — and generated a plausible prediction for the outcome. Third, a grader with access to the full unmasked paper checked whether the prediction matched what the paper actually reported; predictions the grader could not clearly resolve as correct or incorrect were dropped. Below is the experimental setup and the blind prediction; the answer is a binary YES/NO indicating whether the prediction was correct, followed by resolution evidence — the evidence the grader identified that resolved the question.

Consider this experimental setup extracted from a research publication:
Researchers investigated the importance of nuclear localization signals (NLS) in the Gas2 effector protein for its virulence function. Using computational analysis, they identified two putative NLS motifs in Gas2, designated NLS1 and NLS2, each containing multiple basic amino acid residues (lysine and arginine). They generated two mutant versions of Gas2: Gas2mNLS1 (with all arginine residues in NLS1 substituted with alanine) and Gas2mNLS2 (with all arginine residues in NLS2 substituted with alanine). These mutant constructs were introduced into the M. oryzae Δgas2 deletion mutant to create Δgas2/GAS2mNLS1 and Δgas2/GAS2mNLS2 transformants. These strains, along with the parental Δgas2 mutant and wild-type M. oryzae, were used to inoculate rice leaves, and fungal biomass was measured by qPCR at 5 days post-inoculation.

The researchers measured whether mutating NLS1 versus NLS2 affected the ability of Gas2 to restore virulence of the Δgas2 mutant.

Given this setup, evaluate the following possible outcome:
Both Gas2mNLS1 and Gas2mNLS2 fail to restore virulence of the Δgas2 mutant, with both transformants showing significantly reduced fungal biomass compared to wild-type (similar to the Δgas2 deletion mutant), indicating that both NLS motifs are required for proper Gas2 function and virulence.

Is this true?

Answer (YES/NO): NO